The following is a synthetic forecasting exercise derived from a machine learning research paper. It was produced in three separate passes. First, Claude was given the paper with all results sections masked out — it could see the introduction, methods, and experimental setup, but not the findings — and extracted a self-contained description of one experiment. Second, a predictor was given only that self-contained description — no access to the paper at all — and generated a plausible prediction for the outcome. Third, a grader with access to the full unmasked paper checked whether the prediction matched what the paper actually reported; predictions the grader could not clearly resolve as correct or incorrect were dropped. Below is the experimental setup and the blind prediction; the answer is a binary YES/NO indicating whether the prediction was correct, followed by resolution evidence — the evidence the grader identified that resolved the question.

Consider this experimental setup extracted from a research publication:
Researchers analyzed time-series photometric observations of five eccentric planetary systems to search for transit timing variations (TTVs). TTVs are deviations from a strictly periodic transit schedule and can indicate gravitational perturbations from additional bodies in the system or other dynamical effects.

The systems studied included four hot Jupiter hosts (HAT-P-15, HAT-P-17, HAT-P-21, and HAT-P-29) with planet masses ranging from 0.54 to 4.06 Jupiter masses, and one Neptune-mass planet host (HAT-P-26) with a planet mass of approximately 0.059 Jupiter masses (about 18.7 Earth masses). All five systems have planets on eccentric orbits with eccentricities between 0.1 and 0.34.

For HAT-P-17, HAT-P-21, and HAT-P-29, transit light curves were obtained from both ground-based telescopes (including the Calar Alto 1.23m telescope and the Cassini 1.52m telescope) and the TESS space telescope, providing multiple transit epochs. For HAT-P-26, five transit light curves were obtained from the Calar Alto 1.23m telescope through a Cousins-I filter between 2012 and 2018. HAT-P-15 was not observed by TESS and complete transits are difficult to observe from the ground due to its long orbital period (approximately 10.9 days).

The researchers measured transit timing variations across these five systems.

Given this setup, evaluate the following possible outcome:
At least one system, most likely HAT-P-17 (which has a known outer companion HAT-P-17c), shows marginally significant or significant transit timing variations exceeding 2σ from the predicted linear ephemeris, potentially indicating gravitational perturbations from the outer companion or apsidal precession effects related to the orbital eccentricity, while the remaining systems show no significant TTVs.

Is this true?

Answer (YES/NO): NO